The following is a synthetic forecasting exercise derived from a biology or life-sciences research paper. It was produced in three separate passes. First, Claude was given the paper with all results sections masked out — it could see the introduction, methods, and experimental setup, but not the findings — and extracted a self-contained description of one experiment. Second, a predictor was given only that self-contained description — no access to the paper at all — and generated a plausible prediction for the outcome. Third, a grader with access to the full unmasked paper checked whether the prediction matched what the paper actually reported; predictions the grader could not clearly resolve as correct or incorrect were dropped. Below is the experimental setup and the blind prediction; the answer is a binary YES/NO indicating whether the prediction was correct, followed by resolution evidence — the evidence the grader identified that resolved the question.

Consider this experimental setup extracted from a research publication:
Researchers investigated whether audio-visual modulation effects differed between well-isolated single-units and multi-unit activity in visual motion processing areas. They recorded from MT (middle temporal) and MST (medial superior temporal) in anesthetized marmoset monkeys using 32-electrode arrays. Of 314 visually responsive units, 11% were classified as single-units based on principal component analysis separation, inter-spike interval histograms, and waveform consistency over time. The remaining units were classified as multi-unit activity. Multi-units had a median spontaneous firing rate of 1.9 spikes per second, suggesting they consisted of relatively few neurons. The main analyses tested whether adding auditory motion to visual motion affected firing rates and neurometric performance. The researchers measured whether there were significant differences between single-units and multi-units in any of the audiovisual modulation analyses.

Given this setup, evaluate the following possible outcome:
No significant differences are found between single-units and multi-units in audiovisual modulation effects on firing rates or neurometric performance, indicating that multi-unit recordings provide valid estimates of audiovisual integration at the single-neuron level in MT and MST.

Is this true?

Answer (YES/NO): YES